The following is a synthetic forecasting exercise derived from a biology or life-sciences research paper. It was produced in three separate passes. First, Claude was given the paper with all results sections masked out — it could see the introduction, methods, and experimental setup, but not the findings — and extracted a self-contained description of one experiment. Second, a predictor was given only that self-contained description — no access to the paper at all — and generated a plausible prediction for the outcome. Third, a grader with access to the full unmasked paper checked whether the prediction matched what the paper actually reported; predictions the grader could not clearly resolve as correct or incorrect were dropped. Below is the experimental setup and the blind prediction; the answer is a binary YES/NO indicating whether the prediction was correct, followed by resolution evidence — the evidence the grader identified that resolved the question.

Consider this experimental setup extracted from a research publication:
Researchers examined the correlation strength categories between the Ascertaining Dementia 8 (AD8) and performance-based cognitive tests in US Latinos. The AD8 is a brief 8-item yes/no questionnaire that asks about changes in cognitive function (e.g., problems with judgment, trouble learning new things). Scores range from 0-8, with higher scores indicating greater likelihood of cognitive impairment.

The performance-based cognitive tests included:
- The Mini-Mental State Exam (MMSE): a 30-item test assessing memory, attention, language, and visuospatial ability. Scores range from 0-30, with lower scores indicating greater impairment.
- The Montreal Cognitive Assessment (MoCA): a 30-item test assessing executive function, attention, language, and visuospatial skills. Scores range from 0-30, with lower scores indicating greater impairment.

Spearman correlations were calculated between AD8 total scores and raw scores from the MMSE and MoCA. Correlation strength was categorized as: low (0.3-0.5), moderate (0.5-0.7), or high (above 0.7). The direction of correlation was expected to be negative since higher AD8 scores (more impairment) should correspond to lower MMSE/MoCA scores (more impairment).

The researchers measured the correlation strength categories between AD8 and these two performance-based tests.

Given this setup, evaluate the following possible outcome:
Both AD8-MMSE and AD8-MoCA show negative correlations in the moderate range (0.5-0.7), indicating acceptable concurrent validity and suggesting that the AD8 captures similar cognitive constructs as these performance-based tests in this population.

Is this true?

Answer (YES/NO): NO